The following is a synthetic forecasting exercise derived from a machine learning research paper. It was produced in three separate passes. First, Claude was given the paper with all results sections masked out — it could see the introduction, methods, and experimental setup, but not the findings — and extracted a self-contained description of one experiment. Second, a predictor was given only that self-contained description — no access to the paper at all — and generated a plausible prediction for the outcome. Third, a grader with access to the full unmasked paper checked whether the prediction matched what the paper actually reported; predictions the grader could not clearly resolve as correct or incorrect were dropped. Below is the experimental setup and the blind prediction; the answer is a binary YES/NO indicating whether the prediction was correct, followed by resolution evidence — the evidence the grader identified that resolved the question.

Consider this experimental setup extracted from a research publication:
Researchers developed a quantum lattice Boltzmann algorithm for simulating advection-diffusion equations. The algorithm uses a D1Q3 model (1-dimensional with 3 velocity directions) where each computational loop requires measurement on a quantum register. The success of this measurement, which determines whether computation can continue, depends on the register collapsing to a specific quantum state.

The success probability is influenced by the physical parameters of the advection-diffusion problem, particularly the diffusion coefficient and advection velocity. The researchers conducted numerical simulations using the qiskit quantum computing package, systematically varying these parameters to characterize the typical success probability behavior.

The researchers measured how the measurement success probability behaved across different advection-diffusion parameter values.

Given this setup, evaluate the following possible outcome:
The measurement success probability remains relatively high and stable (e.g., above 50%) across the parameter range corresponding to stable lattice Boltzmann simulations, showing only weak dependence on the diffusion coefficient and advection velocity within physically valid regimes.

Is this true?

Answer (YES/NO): YES